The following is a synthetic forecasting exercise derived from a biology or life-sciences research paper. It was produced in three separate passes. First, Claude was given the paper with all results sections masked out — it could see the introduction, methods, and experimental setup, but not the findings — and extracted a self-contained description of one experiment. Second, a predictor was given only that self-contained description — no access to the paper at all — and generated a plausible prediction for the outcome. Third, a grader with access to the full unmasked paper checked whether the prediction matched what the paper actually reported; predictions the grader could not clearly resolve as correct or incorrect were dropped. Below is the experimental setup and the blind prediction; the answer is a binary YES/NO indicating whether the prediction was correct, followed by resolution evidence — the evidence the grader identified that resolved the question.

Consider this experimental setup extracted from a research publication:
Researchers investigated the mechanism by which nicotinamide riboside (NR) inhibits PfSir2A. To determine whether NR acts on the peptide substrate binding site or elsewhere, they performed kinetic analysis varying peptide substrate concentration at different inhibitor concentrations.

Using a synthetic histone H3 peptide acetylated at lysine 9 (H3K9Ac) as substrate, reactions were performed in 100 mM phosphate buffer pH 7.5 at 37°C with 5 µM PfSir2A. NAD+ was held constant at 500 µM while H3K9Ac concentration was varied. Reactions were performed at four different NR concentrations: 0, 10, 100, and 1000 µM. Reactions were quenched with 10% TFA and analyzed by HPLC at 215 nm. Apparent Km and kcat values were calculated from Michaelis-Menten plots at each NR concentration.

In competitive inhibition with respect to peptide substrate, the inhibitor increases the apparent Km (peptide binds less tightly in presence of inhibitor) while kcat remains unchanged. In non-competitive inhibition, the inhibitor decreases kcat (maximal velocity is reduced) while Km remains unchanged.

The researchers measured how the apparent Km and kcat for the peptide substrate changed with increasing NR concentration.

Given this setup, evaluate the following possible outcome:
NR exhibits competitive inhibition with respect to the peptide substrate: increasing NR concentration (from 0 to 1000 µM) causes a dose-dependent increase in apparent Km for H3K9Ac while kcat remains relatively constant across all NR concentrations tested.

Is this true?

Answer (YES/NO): NO